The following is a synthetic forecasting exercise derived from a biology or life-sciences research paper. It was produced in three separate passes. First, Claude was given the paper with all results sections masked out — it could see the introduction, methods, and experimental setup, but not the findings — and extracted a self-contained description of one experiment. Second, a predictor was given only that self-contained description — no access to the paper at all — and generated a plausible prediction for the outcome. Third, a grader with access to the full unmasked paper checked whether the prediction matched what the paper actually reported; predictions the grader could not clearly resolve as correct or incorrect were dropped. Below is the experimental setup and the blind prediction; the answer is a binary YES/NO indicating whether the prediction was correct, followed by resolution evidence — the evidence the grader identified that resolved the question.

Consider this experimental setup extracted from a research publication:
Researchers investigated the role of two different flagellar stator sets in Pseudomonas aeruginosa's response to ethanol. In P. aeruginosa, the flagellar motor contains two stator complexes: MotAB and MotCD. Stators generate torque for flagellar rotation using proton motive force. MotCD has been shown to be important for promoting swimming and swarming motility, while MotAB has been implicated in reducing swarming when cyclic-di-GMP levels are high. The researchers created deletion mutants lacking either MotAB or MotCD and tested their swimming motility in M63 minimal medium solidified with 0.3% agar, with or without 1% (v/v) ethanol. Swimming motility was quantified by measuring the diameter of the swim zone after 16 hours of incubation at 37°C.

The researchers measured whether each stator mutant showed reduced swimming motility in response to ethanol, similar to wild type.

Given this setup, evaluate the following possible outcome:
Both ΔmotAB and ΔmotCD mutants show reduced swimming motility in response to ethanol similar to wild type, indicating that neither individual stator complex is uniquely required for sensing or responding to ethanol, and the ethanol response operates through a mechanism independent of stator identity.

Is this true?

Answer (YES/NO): NO